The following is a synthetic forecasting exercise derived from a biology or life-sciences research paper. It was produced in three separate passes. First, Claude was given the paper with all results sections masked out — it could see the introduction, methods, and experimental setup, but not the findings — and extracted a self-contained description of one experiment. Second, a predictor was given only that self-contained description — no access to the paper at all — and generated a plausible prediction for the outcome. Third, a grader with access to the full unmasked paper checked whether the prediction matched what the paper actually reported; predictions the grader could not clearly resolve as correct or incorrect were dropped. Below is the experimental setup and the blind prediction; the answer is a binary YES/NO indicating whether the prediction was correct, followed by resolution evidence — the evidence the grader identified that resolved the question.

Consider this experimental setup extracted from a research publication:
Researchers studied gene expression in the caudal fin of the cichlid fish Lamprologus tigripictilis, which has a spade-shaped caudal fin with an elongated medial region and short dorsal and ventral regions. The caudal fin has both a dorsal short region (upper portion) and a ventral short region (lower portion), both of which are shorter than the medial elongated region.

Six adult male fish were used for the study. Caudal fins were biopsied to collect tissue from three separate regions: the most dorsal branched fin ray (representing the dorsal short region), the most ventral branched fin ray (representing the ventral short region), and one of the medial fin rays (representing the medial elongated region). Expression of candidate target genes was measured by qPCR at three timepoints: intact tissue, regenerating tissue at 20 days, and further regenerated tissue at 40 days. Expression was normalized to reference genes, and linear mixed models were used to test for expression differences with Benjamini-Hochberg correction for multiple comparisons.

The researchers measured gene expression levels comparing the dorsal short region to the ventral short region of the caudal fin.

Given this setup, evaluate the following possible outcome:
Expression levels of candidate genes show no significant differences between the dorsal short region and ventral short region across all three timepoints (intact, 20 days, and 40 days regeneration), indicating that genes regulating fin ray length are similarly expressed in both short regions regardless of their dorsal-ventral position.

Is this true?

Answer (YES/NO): NO